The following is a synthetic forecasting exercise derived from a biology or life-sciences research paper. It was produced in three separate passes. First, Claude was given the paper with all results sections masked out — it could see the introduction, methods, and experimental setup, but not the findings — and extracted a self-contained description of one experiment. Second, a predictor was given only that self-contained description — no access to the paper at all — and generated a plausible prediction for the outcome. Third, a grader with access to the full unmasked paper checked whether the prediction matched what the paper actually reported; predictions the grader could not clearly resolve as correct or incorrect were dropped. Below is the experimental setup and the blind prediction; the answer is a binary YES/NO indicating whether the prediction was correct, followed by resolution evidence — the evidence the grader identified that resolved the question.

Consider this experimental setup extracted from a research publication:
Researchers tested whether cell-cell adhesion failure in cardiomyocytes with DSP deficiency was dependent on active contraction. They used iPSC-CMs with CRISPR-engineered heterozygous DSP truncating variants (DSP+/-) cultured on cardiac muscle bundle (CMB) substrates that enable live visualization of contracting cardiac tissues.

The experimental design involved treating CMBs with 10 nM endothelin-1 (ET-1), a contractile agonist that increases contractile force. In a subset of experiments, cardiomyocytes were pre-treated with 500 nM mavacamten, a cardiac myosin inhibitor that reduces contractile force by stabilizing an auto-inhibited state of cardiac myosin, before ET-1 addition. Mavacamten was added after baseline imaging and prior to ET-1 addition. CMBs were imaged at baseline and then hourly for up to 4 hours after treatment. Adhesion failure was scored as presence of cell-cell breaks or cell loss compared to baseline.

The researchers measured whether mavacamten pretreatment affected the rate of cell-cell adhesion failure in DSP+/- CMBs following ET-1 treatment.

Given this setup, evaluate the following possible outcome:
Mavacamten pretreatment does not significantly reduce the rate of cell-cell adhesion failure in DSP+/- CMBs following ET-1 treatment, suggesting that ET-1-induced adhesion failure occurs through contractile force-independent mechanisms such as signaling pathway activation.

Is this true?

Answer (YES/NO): NO